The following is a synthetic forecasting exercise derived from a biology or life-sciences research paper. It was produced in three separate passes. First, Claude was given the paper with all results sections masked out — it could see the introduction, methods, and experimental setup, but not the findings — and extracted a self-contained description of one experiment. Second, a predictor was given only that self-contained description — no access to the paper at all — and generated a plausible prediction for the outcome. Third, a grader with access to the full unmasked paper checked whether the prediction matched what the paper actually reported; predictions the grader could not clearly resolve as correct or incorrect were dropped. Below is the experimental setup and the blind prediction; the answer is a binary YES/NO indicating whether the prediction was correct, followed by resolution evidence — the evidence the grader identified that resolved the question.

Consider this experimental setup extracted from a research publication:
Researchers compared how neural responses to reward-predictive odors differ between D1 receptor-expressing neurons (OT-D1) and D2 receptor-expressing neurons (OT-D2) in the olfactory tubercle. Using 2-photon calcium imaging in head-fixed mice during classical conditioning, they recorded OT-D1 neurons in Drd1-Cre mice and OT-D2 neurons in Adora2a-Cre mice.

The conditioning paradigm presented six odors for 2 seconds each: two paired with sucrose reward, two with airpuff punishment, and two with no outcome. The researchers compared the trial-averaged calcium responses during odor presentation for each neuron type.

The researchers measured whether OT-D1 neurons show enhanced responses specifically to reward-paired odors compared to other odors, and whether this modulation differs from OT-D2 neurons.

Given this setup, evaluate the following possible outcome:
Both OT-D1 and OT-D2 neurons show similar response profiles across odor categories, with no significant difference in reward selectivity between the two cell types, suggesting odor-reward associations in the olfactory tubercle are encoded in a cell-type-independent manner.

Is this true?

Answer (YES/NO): NO